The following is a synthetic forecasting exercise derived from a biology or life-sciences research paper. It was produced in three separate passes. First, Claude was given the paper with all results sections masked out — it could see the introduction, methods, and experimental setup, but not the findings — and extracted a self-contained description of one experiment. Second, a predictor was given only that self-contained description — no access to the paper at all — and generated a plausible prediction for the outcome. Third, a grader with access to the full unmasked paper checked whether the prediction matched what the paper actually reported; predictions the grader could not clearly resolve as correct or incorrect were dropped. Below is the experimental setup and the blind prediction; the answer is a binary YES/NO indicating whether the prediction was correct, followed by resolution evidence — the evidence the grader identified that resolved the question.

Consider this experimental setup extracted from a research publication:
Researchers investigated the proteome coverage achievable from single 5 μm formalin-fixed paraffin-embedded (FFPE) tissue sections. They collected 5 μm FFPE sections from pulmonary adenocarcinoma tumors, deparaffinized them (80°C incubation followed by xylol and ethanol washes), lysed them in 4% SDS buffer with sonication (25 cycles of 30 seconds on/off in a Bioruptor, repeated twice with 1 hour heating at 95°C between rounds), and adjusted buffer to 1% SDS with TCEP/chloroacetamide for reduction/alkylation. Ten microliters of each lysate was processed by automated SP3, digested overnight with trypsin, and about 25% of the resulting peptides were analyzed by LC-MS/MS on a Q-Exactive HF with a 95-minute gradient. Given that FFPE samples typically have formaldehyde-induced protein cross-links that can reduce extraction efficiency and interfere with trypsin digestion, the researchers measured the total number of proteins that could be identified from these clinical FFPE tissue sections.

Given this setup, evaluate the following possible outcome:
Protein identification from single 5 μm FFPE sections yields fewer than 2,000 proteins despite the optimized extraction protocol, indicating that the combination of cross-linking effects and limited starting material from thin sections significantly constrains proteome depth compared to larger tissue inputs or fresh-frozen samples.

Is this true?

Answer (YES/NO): NO